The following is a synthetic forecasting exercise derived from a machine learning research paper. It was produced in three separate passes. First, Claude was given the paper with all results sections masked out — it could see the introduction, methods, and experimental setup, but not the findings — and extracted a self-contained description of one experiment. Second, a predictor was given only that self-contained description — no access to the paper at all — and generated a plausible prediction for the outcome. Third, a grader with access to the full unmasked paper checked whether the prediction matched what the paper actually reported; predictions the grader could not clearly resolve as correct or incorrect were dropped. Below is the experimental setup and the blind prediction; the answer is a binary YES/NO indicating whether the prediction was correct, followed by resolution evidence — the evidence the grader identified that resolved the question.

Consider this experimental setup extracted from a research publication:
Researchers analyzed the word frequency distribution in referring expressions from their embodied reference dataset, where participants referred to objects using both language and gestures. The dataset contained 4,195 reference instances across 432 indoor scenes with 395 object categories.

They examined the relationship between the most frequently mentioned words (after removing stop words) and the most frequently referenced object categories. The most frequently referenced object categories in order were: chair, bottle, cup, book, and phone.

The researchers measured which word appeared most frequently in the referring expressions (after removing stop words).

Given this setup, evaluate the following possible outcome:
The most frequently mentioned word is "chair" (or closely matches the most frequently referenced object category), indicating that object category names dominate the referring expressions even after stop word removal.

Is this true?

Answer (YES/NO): NO